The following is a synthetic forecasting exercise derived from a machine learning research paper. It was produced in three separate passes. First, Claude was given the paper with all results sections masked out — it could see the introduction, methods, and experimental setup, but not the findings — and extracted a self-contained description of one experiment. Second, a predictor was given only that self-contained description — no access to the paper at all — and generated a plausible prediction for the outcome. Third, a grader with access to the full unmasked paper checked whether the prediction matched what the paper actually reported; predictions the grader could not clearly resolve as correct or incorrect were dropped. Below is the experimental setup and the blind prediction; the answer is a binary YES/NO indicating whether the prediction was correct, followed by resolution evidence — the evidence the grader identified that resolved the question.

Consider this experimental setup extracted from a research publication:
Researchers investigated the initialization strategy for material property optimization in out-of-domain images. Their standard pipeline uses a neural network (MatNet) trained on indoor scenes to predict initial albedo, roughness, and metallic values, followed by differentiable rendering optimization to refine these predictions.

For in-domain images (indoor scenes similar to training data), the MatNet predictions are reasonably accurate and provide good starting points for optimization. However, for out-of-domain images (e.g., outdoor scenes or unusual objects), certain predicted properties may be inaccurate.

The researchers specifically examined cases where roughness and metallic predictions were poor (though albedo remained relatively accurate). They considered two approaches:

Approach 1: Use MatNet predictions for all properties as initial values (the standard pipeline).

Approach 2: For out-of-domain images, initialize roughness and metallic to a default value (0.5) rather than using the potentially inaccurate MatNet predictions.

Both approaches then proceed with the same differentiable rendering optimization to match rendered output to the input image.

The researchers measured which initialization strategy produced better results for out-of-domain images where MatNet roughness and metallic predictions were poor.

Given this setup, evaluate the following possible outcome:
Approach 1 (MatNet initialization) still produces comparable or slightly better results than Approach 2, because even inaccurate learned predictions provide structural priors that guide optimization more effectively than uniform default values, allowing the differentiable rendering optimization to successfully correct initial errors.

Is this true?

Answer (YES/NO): NO